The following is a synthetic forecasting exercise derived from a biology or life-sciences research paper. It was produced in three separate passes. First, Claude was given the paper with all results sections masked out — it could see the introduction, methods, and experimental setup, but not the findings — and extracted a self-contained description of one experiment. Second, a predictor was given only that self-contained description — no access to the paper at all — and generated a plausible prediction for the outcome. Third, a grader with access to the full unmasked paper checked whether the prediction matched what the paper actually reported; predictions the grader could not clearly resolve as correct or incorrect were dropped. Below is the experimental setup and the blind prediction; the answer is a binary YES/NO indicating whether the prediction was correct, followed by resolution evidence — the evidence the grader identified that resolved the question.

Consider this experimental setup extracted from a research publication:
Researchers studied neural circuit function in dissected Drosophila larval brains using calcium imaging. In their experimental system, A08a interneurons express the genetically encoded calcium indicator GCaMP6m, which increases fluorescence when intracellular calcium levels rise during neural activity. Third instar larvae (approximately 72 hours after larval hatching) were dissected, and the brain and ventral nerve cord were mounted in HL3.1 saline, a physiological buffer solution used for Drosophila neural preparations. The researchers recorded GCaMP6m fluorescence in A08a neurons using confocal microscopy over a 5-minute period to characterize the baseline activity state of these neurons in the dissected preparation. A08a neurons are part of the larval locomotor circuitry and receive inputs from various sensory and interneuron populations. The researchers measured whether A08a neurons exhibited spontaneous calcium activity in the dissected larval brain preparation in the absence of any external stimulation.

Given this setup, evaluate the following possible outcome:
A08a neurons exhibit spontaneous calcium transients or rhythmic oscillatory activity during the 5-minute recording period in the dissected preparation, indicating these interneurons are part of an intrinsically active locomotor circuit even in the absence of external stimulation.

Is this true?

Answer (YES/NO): YES